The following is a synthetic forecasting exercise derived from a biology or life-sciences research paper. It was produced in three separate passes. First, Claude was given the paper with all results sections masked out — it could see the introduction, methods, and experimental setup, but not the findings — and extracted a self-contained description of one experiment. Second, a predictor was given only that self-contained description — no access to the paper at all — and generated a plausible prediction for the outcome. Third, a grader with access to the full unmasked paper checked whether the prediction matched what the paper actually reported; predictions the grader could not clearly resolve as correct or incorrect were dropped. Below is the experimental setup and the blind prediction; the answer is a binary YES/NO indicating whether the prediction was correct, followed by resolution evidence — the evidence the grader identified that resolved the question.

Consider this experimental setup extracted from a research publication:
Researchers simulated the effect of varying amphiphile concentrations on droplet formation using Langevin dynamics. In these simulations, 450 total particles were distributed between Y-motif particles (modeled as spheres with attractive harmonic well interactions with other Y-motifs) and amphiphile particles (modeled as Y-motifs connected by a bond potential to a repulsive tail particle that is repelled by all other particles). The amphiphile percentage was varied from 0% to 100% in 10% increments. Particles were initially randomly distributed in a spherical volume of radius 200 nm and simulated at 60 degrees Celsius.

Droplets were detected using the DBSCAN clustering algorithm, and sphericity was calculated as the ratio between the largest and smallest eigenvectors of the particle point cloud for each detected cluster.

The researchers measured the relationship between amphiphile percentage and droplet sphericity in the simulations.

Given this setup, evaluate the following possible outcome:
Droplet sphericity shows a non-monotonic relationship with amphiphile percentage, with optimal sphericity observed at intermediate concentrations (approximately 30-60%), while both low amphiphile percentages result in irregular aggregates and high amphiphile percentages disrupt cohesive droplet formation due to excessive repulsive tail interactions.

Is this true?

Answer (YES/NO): NO